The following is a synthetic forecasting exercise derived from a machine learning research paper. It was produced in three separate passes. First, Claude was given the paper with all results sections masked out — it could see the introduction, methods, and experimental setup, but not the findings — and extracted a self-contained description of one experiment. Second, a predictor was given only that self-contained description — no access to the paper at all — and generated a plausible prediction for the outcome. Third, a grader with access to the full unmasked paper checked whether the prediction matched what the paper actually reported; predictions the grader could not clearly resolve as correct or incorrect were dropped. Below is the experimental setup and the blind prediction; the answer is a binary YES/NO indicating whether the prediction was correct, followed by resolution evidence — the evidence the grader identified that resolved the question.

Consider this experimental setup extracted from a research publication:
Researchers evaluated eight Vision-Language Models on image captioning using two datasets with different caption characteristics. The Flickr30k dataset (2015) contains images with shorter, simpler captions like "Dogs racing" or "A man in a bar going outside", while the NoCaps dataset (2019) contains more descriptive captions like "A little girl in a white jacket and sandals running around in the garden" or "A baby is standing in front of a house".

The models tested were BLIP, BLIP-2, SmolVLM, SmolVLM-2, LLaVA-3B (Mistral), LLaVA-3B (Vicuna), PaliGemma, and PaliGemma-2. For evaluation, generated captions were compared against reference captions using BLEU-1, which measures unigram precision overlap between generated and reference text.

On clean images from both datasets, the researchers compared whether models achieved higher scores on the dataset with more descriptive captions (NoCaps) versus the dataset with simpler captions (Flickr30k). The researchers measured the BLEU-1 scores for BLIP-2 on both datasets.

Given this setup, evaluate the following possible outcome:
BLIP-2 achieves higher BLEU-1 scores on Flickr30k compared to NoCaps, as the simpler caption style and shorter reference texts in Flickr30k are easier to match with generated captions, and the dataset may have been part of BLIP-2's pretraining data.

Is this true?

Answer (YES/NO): NO